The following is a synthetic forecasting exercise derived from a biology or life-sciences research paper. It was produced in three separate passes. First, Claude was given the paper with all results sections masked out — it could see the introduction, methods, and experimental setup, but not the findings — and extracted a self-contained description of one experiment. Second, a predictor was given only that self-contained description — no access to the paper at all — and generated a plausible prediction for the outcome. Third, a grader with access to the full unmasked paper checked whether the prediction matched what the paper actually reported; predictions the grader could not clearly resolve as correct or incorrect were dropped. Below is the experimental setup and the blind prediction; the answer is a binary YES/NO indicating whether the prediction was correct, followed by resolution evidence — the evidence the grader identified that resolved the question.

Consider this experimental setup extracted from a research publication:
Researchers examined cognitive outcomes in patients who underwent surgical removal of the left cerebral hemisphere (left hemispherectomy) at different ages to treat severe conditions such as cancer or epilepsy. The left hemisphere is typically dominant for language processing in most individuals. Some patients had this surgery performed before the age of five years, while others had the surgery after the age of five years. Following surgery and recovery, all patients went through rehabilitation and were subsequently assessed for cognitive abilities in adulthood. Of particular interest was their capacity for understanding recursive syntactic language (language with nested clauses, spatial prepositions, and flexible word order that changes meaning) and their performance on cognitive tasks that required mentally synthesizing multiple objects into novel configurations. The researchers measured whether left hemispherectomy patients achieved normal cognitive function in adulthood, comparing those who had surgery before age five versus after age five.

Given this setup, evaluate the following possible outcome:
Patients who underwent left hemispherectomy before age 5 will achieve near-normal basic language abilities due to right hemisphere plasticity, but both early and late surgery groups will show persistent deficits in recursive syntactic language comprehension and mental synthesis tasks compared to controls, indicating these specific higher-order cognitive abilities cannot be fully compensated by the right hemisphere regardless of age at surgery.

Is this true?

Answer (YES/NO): NO